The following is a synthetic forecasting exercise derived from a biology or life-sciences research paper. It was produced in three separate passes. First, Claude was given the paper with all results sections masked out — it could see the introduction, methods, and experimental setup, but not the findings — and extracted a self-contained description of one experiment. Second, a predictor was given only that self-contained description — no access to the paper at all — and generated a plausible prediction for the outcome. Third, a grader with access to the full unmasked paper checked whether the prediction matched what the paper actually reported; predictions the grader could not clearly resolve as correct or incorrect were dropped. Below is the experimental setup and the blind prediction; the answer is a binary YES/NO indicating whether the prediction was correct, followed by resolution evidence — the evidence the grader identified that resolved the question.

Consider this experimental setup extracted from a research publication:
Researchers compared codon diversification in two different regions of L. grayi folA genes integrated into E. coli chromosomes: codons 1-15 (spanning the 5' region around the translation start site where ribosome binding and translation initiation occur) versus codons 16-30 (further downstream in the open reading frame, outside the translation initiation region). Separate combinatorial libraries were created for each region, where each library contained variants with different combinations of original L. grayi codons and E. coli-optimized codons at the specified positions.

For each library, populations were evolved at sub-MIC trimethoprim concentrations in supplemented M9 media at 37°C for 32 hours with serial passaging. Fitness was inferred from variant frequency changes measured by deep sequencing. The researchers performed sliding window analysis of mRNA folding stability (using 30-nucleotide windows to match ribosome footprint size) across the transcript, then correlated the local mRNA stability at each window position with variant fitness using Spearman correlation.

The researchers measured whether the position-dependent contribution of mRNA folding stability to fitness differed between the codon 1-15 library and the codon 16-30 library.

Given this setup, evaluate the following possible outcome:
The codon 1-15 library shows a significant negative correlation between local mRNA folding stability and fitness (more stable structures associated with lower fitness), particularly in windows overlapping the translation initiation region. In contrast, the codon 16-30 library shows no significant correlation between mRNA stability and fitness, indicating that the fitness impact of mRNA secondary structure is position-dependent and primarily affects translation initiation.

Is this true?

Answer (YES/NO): NO